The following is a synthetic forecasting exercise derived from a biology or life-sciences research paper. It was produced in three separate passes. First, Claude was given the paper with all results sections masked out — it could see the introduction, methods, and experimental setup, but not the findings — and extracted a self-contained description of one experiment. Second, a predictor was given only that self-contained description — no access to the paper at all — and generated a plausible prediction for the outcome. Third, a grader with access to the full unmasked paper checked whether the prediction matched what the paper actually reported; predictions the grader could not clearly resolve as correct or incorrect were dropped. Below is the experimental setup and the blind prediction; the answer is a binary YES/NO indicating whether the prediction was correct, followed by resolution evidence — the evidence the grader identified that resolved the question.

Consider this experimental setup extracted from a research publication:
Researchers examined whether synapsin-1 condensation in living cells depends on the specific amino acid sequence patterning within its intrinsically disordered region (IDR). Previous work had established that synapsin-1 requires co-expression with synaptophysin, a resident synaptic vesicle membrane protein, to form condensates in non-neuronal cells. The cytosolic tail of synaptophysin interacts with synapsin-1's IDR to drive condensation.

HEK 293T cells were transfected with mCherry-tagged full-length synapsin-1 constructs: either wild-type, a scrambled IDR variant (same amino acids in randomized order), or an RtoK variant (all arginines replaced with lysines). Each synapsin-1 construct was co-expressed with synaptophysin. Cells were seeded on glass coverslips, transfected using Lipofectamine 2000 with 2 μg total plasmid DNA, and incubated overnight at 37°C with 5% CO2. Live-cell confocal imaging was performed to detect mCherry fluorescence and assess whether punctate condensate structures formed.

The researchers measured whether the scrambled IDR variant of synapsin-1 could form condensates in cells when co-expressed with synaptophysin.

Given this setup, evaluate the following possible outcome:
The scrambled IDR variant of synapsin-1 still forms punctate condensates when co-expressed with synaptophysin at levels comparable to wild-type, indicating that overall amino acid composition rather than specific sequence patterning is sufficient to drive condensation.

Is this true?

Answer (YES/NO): NO